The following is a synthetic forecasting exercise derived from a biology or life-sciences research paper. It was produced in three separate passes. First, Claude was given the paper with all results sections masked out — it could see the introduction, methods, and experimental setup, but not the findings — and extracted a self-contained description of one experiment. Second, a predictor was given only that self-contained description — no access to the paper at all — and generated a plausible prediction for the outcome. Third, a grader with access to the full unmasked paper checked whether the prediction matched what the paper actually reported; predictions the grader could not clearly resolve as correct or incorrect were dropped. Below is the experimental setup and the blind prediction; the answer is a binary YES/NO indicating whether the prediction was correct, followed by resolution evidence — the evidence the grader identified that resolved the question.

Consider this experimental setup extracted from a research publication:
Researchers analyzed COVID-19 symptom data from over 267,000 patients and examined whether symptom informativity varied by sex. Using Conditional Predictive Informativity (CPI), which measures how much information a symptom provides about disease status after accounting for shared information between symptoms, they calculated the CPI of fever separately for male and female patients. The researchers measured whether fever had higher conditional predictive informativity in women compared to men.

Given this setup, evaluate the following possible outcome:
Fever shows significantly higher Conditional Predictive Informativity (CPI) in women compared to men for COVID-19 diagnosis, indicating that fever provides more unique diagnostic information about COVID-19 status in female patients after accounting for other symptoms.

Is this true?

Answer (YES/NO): YES